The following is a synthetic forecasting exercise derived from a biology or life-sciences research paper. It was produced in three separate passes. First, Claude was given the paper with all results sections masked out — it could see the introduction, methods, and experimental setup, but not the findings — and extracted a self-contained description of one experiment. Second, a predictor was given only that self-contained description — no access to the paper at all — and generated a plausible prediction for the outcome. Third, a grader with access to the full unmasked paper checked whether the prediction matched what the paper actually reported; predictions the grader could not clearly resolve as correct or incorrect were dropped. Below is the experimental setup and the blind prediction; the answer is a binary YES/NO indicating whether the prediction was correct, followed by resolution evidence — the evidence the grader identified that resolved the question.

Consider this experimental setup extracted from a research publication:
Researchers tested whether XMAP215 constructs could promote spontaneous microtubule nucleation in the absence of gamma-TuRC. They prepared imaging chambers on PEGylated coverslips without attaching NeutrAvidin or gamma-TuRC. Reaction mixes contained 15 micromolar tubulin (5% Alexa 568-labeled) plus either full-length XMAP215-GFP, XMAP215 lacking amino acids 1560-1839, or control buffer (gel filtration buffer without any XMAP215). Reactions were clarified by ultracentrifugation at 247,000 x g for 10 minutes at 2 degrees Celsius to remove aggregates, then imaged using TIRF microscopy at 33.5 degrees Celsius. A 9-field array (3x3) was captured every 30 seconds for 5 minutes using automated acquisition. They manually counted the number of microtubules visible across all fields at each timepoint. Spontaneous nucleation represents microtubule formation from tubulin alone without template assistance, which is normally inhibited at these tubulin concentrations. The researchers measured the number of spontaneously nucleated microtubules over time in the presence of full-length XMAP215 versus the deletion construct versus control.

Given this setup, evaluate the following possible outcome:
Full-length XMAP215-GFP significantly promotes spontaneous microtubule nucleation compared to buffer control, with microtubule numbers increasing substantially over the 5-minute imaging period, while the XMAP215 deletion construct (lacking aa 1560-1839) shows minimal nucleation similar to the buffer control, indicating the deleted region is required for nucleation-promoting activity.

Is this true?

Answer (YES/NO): NO